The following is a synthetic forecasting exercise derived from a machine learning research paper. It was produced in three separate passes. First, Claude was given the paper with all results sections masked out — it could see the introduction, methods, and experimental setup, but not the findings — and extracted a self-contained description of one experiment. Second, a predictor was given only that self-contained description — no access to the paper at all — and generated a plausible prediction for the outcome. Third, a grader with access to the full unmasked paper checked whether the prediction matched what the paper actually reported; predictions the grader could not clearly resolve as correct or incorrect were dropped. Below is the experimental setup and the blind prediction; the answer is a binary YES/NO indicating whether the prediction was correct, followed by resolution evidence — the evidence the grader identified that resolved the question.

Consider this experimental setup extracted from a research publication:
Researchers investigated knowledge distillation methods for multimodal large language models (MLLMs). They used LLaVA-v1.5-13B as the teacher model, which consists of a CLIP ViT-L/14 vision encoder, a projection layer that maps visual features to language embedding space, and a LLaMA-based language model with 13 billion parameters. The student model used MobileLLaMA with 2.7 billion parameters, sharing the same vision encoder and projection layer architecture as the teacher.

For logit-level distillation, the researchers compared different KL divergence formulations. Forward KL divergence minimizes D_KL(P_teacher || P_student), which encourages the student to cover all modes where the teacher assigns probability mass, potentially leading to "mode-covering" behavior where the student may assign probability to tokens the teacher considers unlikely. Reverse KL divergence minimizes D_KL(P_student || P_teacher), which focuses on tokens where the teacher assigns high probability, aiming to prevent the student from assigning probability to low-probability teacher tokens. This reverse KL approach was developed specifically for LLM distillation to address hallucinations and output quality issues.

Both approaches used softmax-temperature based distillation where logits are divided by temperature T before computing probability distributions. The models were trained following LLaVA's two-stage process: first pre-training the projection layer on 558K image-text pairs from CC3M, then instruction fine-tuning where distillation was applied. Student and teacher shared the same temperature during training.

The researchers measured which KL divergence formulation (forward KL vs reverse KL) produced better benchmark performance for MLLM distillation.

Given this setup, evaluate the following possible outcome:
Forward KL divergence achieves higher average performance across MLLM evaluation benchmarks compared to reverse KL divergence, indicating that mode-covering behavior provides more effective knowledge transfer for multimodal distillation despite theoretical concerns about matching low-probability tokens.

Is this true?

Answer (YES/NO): NO